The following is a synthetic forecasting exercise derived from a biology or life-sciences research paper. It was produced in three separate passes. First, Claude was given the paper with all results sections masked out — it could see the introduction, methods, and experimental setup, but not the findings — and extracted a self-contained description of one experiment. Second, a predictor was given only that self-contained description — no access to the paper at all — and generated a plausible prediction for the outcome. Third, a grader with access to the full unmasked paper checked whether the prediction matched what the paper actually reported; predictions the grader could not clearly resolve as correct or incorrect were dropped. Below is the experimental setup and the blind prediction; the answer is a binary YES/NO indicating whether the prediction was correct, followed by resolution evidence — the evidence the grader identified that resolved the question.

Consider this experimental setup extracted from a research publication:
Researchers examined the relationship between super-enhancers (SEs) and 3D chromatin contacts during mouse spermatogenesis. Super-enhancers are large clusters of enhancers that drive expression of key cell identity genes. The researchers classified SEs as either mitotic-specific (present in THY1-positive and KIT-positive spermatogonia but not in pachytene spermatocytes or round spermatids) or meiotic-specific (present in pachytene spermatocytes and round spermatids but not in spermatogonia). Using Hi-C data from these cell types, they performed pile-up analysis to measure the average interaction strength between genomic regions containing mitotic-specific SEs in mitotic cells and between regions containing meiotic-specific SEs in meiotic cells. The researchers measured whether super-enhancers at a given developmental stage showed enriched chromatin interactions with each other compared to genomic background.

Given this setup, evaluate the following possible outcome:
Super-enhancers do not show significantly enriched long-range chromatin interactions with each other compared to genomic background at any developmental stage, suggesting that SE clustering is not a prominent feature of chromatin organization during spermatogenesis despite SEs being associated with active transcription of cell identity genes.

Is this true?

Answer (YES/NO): NO